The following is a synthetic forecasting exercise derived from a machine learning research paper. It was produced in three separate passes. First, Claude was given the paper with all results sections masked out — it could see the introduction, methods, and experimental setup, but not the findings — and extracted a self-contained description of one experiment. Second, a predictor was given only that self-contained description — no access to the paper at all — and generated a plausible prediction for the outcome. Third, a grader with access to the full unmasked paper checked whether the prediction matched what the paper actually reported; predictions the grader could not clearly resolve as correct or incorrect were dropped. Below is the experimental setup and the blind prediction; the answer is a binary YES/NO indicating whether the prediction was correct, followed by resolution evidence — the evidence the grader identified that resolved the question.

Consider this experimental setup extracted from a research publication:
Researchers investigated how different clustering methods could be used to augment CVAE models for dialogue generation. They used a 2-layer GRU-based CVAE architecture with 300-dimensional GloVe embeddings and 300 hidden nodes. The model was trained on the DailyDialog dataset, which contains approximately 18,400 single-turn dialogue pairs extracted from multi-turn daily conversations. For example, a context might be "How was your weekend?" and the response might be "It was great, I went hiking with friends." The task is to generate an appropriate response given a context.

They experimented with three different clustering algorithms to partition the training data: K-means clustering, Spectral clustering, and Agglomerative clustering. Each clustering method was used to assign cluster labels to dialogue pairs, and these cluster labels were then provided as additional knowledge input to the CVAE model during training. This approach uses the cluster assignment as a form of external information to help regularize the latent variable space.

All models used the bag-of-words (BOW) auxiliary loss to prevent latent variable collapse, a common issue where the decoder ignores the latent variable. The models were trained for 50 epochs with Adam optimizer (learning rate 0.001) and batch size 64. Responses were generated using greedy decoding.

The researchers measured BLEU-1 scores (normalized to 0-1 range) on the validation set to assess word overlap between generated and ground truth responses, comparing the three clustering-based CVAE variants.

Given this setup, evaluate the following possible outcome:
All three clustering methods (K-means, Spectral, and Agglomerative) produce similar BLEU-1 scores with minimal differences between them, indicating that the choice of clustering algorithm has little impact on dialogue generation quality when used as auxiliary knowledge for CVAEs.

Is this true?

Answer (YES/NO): YES